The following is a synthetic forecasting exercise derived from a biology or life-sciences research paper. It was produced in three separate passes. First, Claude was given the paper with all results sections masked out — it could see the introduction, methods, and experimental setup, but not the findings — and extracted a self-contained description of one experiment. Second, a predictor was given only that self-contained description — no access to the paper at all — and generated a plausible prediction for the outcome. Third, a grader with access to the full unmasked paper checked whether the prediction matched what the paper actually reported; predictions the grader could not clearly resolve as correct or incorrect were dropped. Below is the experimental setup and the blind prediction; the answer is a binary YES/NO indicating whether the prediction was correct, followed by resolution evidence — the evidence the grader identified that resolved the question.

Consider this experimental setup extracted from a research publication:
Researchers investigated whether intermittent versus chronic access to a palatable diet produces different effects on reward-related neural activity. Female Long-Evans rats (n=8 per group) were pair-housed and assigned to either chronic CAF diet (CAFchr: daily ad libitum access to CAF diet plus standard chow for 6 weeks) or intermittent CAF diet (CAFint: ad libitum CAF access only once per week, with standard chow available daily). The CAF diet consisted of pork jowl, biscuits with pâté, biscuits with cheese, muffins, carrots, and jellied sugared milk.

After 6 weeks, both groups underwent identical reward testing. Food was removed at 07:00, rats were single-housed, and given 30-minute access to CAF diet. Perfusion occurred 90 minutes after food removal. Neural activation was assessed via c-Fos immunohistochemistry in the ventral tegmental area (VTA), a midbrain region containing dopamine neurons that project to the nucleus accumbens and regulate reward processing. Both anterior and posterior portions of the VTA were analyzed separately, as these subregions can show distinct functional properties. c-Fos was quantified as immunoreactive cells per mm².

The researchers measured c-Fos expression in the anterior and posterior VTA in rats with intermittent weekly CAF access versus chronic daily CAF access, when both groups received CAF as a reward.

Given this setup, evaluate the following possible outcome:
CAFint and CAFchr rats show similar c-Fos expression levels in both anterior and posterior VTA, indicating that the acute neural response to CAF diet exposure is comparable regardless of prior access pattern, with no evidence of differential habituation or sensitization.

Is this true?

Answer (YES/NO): YES